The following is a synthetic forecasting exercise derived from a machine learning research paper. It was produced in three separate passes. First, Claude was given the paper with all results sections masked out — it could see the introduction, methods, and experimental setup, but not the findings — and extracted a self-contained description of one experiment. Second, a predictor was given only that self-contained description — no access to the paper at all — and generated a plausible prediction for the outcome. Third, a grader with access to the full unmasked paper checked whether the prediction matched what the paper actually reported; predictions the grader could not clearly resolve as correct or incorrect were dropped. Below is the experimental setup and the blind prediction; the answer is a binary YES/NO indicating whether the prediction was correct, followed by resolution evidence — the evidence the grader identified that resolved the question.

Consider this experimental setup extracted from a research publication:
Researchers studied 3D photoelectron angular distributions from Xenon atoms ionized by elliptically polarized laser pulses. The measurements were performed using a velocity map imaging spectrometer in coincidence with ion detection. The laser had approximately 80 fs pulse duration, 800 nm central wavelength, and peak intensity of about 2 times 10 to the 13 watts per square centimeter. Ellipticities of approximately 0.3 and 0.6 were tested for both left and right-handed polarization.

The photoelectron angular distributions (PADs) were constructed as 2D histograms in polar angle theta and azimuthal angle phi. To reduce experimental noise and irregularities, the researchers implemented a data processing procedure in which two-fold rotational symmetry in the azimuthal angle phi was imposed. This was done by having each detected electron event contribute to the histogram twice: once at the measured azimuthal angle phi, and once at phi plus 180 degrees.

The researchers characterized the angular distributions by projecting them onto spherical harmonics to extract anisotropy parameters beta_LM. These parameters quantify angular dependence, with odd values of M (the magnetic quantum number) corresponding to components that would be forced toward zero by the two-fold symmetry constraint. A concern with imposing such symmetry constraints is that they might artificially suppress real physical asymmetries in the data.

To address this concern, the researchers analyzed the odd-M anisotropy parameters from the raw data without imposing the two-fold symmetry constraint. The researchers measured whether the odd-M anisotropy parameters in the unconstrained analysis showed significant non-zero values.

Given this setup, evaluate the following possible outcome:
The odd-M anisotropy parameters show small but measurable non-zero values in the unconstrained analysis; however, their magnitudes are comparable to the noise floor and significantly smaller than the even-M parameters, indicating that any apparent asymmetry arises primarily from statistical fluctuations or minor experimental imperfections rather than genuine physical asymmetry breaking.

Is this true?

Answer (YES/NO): NO